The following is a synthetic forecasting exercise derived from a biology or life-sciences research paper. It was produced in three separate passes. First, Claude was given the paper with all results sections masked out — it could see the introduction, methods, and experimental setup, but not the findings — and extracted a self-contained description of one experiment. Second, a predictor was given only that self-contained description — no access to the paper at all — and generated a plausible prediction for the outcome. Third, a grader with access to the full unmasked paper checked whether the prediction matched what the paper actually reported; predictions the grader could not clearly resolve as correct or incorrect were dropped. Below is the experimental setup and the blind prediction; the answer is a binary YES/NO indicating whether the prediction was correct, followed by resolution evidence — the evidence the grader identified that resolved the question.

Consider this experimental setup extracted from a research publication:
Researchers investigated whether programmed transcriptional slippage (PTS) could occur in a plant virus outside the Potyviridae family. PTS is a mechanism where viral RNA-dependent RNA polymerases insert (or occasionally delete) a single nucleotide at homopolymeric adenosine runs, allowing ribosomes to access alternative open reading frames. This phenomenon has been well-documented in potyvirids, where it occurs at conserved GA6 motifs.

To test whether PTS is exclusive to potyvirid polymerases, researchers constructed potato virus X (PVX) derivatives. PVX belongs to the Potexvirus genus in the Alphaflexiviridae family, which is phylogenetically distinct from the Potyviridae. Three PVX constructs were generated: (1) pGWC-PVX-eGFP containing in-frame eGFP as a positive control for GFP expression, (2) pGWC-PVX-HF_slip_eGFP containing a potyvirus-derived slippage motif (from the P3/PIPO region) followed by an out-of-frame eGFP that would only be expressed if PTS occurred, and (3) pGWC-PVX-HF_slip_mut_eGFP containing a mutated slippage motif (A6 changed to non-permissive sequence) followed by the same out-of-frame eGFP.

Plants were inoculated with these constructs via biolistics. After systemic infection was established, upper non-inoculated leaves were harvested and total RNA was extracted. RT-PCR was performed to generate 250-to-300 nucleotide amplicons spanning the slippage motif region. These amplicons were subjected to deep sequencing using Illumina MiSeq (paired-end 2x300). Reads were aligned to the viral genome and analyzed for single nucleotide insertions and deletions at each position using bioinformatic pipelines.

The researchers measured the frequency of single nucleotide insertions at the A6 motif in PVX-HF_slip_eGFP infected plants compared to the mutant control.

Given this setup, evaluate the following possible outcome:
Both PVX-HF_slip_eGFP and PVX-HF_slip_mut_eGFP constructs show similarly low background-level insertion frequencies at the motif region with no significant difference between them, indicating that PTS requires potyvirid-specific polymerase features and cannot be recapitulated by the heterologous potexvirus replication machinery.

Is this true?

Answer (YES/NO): NO